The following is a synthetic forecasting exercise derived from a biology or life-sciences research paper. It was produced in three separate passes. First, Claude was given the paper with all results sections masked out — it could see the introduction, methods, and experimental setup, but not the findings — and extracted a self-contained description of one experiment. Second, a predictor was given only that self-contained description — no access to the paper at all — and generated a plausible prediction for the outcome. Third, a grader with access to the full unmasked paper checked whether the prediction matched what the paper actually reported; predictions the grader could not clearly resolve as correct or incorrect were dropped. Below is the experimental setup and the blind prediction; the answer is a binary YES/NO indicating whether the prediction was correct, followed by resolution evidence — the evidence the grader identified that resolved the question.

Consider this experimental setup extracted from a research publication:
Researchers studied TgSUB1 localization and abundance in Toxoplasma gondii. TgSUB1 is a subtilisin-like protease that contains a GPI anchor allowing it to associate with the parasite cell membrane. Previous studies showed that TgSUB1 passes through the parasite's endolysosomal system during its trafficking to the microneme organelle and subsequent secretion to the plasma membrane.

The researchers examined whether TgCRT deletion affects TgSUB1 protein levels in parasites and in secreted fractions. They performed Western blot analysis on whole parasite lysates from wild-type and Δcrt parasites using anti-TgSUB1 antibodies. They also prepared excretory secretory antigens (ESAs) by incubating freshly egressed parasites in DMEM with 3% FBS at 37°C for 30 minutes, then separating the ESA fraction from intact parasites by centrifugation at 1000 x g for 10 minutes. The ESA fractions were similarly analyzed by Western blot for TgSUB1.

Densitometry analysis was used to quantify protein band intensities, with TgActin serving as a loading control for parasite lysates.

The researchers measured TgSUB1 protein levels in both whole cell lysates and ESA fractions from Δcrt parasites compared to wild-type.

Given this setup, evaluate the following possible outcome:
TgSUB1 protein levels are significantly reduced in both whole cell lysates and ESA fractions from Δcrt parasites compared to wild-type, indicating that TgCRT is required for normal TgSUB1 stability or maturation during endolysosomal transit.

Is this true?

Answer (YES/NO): NO